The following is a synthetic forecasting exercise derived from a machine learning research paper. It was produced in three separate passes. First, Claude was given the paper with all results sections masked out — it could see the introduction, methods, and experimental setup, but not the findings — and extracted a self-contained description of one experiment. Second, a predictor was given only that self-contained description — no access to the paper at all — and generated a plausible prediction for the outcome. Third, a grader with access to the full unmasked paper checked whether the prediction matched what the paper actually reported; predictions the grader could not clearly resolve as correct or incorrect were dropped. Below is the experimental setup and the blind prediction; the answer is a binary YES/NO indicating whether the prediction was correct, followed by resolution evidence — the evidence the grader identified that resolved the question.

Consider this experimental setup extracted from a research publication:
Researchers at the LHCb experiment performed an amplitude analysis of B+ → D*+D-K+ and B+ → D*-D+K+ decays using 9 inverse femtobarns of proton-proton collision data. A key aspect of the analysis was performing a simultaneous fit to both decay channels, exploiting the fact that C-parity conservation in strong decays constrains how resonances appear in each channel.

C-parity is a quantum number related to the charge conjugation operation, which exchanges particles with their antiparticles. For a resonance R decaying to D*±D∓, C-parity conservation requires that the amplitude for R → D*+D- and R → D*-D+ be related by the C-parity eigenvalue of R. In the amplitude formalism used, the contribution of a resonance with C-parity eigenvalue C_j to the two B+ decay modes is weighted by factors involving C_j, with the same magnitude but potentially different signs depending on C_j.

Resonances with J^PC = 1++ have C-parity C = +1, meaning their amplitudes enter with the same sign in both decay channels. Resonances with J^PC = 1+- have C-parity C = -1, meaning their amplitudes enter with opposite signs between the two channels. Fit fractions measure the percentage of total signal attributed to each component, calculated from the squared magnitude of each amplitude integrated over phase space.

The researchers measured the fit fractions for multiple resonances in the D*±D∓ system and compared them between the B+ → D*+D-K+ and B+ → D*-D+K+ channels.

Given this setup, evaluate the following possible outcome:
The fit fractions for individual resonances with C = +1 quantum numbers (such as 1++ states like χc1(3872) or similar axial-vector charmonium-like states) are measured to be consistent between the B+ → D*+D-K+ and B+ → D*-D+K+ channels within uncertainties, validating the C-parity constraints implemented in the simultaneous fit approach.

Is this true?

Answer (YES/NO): YES